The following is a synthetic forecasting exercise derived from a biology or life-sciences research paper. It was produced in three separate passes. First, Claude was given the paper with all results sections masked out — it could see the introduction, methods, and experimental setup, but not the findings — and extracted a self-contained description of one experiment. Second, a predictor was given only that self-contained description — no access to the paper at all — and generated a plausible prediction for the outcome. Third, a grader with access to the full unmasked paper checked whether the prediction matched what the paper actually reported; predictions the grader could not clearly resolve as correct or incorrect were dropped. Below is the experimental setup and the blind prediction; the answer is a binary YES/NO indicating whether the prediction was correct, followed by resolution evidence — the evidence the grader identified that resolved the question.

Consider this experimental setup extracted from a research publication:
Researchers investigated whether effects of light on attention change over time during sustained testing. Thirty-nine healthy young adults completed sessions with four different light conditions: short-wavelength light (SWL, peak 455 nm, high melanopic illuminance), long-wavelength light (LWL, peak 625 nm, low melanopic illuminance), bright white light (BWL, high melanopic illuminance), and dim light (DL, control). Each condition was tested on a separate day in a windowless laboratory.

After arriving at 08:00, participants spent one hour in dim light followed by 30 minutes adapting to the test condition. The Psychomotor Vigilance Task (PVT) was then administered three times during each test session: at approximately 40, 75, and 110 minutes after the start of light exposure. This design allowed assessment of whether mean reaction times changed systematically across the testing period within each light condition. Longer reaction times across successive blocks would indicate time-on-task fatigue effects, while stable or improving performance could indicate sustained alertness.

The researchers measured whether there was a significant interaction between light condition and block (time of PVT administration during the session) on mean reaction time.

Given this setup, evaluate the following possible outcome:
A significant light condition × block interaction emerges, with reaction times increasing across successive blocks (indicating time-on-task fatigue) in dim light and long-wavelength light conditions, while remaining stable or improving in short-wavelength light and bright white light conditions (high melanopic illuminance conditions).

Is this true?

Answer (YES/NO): NO